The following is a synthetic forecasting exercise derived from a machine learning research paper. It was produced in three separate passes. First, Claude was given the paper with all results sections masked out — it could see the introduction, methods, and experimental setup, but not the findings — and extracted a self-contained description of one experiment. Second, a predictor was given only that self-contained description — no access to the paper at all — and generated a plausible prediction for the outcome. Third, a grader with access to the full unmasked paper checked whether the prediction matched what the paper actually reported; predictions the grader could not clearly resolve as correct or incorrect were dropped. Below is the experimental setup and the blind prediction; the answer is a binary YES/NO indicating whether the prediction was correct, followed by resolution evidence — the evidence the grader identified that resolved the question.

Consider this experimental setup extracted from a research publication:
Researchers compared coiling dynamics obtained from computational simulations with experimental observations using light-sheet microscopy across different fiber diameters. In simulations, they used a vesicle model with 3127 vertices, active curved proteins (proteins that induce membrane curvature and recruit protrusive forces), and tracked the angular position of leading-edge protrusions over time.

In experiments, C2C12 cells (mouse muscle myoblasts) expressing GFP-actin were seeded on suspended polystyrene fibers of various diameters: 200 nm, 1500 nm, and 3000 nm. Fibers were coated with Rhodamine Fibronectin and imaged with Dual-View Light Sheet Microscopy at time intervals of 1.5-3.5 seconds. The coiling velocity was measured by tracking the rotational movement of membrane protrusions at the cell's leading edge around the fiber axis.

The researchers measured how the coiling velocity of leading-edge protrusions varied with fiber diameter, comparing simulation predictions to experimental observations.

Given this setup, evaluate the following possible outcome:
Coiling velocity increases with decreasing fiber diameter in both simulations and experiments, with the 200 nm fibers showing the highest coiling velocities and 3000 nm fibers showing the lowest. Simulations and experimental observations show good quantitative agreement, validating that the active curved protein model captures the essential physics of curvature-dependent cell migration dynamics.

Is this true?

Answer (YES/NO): NO